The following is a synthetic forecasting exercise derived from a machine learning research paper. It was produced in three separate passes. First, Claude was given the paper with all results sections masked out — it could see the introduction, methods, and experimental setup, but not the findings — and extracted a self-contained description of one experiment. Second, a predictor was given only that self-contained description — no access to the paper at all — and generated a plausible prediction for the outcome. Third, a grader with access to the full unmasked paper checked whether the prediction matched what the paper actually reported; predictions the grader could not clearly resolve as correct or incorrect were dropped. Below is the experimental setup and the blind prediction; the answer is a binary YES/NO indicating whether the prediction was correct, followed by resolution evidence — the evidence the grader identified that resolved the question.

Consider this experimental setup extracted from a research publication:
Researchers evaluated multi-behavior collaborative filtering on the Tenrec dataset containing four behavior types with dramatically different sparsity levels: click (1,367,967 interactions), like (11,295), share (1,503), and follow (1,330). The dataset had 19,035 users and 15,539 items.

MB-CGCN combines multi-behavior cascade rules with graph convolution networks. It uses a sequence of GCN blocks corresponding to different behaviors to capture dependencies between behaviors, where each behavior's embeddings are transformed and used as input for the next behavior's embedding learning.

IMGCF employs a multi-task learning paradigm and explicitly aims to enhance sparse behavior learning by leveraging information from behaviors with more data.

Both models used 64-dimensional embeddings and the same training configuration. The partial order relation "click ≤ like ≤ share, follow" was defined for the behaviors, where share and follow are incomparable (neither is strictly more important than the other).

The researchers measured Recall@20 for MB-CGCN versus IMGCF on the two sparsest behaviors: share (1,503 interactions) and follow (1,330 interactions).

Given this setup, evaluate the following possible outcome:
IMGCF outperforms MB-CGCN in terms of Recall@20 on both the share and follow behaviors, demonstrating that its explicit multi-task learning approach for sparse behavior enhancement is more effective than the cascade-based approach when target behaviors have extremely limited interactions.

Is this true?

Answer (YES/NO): NO